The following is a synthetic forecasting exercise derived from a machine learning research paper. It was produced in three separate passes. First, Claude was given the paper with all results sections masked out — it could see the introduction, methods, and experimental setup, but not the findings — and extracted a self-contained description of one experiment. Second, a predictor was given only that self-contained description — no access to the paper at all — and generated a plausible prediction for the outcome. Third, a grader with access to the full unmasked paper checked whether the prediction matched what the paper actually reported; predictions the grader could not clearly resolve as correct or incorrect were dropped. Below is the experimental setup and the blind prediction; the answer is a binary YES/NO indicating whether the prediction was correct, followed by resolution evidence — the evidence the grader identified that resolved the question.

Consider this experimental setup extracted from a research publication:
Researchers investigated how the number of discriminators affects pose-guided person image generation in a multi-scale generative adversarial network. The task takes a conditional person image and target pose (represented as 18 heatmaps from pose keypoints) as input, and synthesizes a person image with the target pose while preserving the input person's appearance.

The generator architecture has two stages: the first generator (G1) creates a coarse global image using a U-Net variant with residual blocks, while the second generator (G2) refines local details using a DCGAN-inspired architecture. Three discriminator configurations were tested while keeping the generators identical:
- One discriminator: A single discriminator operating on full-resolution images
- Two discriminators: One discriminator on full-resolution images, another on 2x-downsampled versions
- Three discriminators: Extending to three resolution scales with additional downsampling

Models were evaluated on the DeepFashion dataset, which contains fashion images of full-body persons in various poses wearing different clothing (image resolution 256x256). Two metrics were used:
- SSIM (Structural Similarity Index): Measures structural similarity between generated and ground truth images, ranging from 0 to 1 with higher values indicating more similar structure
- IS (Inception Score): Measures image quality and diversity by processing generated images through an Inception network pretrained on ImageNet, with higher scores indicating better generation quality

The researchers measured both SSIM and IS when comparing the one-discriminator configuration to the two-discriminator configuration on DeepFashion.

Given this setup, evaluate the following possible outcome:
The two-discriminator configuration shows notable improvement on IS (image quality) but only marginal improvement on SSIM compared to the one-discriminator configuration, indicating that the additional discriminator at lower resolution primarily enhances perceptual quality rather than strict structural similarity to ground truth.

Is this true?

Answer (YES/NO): NO